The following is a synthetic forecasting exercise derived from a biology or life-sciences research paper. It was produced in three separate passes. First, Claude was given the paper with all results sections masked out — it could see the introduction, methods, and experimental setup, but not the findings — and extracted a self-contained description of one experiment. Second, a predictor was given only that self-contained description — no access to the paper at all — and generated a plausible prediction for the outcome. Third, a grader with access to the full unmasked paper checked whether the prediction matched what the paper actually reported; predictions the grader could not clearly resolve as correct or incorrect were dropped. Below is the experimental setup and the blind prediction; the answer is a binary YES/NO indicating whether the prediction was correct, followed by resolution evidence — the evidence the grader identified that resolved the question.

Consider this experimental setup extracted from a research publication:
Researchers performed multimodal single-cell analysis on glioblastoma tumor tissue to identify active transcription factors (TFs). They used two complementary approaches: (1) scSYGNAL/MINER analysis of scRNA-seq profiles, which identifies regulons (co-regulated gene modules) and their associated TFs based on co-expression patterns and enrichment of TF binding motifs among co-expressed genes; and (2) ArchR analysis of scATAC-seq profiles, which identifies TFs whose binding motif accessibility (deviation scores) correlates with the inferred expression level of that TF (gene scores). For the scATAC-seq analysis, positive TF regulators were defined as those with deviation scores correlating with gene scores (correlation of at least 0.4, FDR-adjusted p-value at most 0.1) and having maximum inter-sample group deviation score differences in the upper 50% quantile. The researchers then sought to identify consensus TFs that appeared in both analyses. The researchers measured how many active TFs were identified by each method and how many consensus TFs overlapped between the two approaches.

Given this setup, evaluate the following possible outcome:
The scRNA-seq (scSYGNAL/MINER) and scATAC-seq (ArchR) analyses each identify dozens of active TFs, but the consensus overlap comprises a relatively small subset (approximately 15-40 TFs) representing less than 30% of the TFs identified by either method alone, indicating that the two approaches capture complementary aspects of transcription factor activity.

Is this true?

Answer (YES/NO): NO